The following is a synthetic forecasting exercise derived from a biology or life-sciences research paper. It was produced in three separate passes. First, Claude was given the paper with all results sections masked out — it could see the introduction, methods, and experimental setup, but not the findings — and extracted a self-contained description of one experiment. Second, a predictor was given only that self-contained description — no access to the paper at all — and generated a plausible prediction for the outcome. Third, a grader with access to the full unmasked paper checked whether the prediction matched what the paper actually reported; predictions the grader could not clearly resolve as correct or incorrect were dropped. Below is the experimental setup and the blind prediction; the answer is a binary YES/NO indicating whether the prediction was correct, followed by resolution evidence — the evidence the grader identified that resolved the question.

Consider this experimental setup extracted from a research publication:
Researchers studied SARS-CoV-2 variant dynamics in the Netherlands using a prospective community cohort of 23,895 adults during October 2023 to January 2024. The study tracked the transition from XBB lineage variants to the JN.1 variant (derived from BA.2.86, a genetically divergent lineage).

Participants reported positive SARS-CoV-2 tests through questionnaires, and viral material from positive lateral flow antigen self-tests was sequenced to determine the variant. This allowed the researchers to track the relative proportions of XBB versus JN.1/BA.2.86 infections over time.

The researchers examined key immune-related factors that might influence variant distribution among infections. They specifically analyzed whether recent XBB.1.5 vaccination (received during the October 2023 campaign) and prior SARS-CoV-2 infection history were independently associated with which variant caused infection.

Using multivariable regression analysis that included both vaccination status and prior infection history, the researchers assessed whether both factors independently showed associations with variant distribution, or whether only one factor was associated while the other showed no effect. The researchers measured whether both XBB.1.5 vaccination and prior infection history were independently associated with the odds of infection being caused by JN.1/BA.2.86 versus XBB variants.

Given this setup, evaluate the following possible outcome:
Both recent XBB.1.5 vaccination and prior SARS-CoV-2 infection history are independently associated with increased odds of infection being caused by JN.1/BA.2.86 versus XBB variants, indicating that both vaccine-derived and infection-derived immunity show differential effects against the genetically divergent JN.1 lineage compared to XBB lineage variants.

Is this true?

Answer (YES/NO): NO